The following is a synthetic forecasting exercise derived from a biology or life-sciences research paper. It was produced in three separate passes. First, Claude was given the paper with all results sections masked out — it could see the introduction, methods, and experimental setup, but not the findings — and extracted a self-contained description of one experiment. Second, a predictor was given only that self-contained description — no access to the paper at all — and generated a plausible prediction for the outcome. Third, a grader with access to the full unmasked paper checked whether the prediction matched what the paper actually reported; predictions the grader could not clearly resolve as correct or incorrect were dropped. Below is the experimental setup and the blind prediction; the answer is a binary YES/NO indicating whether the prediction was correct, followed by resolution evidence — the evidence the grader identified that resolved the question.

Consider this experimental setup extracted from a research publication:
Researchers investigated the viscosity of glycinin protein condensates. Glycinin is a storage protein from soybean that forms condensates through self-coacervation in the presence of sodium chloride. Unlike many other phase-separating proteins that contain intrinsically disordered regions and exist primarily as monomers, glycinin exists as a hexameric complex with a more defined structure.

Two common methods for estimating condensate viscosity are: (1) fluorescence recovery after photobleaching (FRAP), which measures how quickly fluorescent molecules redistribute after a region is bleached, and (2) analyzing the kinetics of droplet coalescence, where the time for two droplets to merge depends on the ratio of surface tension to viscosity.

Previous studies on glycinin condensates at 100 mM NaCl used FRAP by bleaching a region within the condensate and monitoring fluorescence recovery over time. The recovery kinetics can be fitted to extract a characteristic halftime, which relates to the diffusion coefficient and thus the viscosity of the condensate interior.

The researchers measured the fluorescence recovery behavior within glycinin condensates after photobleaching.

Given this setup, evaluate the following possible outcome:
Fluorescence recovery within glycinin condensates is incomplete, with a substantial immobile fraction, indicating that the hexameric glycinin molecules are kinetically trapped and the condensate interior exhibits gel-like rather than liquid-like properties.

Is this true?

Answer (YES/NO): NO